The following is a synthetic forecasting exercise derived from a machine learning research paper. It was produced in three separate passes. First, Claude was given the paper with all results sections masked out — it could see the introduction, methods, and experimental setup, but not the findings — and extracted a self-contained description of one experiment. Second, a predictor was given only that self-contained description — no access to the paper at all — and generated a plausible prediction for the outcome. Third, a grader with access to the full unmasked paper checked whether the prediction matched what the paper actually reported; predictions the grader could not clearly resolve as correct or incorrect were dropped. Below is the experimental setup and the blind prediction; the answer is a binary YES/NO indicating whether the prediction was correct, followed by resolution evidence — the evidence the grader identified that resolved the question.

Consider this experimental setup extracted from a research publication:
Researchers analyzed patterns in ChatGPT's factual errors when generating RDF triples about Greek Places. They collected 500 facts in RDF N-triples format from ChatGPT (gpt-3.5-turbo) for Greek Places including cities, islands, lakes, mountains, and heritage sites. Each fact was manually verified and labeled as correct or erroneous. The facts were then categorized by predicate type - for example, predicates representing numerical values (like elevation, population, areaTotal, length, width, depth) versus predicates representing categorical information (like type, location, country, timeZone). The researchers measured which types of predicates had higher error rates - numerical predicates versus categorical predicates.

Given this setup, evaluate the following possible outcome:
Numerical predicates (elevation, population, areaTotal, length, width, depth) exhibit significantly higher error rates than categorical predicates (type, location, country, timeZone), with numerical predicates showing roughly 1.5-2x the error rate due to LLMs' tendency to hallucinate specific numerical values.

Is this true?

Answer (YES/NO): NO